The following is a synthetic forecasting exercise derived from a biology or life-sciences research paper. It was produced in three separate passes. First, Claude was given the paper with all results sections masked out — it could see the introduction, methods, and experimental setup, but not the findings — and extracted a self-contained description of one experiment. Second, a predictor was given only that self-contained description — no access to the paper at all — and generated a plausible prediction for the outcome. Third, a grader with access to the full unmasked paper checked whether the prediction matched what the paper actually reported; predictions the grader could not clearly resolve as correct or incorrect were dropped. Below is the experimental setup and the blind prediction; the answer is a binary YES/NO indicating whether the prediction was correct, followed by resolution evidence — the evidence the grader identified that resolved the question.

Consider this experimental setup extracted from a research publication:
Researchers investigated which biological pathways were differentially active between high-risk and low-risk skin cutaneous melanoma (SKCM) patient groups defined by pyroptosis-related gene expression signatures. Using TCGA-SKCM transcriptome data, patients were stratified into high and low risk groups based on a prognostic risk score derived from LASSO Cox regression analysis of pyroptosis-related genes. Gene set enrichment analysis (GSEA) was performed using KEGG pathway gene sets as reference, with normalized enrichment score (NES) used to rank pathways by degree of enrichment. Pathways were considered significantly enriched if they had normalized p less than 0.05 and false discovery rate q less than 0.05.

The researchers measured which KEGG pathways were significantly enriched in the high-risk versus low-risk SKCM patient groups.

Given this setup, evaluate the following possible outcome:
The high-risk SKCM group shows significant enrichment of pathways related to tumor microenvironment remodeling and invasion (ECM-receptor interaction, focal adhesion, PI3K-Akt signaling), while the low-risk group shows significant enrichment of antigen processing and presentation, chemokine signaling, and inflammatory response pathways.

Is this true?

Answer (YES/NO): NO